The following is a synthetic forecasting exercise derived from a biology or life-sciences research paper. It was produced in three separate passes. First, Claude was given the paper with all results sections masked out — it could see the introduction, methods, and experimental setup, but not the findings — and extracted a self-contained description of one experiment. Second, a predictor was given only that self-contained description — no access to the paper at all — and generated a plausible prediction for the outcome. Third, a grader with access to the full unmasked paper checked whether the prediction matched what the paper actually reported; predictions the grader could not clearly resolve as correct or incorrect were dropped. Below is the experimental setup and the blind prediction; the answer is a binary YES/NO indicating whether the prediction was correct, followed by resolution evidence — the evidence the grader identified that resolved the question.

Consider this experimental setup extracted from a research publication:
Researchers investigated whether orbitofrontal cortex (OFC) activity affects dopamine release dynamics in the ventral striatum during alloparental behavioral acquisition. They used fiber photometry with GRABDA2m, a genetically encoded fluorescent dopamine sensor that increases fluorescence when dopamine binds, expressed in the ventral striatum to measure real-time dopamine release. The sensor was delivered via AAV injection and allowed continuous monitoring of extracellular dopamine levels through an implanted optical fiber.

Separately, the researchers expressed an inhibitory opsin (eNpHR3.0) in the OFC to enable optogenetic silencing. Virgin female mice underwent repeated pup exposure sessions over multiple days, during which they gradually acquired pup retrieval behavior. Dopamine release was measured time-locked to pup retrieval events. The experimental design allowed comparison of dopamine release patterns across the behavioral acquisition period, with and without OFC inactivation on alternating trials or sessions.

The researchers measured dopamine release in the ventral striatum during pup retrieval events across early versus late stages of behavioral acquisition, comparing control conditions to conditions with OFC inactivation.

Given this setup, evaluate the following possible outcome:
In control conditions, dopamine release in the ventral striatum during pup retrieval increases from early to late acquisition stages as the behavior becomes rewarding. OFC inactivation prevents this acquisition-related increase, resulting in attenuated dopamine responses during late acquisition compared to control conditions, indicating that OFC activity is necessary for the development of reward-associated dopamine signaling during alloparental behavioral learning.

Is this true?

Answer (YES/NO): NO